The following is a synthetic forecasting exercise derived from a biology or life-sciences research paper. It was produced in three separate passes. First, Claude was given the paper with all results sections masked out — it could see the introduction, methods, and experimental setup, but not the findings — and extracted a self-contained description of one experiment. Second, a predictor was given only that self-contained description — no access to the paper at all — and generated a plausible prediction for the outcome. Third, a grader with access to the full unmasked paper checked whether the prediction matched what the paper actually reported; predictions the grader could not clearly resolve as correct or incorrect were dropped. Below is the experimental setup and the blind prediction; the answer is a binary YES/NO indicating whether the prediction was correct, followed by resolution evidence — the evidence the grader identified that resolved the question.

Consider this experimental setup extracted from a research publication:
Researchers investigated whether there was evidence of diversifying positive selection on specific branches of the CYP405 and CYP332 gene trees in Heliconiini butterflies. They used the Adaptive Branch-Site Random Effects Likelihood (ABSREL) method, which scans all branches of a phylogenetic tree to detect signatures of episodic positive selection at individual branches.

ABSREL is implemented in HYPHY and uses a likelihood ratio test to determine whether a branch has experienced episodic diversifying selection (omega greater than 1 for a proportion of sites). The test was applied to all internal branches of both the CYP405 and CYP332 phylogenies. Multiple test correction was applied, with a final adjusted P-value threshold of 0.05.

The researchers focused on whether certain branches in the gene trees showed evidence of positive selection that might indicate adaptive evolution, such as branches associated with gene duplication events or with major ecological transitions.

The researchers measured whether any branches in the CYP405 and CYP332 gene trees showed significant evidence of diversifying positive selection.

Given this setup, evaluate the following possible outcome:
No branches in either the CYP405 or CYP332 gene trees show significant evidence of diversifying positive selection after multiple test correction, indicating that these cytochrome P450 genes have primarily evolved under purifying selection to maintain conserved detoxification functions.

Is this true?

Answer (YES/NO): NO